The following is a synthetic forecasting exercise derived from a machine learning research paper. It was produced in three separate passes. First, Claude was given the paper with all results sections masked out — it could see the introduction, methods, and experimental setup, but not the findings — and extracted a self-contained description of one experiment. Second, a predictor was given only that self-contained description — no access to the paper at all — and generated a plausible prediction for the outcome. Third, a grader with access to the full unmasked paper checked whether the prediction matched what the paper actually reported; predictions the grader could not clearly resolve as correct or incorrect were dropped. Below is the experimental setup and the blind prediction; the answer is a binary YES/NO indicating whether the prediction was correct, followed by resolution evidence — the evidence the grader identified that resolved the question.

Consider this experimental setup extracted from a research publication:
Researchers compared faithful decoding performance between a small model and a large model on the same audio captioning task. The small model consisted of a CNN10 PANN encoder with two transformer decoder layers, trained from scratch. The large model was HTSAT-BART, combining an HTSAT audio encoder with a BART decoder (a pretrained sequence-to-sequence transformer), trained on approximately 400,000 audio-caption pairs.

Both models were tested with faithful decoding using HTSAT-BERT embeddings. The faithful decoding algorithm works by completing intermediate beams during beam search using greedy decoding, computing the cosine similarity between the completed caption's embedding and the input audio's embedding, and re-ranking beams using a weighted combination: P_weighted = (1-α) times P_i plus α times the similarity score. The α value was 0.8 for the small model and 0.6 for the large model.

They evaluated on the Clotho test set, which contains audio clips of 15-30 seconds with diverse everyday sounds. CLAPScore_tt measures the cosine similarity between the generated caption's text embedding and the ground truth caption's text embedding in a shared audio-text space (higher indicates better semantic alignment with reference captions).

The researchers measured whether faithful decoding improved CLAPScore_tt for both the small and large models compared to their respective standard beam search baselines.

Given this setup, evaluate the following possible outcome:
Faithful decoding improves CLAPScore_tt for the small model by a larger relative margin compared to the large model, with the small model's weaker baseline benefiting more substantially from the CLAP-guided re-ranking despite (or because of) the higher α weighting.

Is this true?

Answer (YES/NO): YES